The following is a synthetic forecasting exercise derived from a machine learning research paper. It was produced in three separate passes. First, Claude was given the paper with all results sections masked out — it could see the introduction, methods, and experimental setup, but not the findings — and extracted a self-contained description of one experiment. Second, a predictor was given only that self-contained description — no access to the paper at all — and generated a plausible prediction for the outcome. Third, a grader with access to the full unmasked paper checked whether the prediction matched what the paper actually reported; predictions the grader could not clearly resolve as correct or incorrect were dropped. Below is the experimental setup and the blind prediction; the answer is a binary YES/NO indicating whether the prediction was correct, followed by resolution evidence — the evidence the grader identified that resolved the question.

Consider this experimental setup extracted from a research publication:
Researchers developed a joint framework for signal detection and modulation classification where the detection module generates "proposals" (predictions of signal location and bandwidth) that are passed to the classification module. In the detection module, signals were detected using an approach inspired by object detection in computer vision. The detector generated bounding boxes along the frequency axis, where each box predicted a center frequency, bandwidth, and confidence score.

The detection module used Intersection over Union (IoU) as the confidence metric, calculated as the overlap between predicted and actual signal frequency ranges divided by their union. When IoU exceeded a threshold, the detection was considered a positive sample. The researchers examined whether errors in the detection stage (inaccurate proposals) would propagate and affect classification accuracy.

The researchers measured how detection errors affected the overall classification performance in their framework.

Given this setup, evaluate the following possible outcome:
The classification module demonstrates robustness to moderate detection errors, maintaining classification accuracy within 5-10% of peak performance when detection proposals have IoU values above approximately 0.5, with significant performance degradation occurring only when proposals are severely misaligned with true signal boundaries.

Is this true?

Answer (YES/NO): NO